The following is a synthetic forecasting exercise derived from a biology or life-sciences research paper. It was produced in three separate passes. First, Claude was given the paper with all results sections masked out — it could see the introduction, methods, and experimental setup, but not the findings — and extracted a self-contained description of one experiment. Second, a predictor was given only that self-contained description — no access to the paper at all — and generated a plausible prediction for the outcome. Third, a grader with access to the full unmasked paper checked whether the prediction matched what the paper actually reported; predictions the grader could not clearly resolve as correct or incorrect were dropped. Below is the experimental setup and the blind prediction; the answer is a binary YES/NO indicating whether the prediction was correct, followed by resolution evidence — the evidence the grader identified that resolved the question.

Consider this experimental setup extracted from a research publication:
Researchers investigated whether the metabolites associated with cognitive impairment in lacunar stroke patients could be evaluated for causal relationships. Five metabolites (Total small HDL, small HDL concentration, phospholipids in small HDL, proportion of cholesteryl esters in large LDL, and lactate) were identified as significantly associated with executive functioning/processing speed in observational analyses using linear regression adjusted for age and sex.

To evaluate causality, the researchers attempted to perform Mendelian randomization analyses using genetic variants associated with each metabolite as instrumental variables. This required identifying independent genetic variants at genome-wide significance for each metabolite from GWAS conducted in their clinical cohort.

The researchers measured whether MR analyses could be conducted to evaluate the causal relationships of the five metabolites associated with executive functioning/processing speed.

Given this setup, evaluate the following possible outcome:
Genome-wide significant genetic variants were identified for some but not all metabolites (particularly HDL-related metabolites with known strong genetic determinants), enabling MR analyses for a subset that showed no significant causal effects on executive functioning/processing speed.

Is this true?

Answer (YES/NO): NO